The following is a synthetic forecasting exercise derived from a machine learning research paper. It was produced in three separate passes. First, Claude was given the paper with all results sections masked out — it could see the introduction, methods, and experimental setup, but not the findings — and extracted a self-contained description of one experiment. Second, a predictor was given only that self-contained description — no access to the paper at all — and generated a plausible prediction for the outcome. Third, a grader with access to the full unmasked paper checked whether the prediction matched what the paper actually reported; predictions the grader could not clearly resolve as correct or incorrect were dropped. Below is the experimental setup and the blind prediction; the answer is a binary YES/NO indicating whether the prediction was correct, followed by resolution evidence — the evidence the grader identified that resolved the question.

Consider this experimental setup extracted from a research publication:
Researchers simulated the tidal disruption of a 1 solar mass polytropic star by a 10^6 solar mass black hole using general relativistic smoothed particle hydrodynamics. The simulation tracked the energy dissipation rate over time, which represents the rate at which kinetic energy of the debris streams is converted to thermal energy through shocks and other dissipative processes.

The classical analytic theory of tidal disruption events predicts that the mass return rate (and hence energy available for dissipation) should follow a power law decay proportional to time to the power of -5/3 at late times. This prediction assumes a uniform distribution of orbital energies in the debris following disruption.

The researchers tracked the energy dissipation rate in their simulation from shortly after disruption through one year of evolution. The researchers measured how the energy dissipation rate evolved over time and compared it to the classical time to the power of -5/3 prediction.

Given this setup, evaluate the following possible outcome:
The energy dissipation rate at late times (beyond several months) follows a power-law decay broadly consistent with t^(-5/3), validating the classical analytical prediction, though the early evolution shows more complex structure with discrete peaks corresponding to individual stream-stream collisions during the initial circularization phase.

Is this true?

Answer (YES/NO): NO